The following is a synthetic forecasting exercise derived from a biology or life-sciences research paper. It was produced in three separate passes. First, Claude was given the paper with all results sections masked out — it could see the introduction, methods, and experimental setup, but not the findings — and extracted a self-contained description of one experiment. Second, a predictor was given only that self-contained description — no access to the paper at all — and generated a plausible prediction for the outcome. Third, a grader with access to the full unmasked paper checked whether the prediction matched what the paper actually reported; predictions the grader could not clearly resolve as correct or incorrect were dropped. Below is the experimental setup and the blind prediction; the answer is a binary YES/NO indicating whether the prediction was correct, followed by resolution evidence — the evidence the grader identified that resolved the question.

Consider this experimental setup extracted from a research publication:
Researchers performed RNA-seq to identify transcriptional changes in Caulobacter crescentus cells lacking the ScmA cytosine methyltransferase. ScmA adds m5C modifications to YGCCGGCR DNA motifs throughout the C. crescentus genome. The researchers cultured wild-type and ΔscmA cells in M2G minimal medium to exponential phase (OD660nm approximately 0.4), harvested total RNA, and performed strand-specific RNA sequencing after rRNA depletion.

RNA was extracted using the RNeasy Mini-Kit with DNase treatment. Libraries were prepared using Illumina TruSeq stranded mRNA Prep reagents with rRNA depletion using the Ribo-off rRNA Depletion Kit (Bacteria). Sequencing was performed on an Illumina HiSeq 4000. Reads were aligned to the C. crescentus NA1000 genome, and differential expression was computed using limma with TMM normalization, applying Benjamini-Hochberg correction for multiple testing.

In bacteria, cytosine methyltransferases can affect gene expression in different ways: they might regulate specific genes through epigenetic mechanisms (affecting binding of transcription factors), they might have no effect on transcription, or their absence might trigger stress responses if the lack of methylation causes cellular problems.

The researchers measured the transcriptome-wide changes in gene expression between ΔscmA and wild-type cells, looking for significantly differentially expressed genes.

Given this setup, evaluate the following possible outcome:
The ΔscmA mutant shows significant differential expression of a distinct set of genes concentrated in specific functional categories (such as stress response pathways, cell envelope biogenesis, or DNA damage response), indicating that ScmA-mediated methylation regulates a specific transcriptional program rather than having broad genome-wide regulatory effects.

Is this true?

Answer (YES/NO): NO